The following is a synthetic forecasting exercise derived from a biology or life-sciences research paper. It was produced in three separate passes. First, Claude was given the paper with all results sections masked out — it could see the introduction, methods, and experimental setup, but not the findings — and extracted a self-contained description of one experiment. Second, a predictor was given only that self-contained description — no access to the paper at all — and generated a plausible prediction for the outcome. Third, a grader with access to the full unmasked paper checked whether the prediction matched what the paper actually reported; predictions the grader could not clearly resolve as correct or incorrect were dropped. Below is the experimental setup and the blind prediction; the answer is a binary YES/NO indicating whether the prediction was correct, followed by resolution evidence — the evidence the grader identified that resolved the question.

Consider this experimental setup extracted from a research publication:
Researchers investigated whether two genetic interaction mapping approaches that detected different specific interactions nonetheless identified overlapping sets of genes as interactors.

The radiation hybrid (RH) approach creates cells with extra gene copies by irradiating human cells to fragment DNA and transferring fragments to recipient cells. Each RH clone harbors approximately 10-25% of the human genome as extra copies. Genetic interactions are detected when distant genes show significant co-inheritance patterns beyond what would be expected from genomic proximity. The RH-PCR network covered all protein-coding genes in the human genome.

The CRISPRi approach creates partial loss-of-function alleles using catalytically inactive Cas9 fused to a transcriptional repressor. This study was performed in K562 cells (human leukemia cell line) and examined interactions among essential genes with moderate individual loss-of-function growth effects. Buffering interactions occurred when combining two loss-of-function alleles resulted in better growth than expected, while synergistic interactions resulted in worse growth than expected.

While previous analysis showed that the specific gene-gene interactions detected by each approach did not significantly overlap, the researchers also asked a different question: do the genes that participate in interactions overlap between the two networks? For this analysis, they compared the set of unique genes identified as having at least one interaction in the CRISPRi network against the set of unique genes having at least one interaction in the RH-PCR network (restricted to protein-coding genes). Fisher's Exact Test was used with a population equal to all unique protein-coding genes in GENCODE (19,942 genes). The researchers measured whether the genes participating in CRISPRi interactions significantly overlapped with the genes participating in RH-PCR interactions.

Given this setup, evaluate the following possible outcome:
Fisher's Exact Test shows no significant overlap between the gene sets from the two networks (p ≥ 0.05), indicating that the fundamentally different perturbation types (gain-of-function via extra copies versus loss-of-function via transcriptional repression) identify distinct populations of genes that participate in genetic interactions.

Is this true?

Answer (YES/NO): NO